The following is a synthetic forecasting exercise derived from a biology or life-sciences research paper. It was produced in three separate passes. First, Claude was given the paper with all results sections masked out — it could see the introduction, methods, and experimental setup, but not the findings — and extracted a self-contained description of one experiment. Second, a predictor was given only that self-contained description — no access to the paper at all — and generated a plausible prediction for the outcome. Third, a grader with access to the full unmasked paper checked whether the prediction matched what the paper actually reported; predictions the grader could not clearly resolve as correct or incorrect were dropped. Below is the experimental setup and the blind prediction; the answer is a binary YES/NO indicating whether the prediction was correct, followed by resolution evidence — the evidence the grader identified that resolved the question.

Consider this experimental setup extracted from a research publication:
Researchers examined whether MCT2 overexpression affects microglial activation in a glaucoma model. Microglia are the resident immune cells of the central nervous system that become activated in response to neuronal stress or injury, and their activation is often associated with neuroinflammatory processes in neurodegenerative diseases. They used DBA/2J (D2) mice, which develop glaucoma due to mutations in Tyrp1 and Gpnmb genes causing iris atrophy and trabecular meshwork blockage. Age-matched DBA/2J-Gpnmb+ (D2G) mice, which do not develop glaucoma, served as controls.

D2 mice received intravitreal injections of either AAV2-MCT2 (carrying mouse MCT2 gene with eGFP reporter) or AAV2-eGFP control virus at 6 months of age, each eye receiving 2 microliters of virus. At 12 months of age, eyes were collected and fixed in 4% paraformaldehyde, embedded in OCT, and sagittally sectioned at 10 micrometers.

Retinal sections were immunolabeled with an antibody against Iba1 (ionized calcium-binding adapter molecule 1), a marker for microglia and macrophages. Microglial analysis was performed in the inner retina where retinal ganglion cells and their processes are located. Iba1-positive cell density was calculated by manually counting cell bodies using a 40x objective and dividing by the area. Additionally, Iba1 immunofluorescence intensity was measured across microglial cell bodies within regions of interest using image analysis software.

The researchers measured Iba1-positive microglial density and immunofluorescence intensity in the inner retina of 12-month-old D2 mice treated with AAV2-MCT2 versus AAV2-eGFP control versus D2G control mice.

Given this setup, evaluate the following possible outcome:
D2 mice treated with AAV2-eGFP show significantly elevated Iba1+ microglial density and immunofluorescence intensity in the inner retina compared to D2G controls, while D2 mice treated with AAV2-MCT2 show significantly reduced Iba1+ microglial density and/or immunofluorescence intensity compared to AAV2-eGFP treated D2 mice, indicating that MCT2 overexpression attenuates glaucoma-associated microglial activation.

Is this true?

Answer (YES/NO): NO